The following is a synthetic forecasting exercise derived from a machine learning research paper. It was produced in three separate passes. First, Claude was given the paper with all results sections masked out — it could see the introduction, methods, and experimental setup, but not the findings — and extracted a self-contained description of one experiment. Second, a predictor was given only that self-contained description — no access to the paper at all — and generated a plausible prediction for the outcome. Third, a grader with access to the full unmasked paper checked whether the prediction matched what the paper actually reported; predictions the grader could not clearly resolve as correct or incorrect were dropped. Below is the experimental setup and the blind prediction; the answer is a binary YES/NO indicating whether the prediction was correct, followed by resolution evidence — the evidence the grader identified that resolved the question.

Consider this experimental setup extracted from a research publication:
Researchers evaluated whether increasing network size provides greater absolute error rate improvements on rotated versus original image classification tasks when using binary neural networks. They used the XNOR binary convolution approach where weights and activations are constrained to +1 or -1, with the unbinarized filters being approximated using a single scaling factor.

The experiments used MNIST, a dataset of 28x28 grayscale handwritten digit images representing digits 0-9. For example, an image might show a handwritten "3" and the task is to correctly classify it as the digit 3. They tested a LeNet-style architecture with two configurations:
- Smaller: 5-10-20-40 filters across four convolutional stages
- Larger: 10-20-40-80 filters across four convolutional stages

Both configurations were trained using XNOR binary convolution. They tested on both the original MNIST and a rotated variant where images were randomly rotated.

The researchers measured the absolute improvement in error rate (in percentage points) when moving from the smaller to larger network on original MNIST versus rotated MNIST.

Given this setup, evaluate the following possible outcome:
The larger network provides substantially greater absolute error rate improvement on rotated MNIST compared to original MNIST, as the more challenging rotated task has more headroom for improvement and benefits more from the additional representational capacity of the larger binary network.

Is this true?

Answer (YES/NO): YES